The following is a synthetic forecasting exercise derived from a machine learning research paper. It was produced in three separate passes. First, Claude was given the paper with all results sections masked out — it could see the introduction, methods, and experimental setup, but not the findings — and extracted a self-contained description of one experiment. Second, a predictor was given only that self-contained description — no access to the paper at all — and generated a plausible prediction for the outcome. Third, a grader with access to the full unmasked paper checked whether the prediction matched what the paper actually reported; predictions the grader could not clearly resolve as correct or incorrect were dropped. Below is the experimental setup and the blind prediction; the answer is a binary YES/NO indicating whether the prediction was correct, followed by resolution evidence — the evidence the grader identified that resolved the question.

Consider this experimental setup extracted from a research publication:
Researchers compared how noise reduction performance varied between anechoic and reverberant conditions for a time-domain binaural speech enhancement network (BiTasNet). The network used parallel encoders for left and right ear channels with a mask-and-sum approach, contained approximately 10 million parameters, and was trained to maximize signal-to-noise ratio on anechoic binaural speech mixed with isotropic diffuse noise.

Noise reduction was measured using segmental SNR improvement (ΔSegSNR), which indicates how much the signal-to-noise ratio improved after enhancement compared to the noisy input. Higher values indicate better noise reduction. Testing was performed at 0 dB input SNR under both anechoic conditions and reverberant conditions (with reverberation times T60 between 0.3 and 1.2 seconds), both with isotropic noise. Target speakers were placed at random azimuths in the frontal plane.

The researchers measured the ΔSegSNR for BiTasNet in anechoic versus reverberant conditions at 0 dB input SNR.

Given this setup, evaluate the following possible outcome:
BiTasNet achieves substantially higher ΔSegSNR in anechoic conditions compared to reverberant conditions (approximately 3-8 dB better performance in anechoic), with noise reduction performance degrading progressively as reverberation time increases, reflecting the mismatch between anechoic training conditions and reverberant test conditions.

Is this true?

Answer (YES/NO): NO